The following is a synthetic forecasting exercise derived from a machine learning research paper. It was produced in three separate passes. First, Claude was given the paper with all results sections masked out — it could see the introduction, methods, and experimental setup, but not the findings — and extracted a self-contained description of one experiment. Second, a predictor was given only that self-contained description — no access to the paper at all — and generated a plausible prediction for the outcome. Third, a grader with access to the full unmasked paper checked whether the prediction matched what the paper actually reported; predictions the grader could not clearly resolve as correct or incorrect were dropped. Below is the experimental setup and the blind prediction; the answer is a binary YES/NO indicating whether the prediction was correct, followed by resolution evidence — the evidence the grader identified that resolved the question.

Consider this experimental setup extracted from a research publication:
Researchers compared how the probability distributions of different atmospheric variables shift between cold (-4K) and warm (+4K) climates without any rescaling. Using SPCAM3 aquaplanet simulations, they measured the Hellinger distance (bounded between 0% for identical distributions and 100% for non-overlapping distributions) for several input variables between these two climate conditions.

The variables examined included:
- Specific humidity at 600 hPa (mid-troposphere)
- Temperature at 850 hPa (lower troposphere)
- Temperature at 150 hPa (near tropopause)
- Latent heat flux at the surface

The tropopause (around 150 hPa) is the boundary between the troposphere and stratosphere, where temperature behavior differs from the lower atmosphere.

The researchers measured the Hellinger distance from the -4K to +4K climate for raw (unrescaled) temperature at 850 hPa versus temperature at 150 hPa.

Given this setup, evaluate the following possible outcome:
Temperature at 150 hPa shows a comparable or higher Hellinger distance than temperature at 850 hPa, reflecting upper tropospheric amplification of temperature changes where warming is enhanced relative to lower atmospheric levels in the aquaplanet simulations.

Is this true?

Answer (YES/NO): NO